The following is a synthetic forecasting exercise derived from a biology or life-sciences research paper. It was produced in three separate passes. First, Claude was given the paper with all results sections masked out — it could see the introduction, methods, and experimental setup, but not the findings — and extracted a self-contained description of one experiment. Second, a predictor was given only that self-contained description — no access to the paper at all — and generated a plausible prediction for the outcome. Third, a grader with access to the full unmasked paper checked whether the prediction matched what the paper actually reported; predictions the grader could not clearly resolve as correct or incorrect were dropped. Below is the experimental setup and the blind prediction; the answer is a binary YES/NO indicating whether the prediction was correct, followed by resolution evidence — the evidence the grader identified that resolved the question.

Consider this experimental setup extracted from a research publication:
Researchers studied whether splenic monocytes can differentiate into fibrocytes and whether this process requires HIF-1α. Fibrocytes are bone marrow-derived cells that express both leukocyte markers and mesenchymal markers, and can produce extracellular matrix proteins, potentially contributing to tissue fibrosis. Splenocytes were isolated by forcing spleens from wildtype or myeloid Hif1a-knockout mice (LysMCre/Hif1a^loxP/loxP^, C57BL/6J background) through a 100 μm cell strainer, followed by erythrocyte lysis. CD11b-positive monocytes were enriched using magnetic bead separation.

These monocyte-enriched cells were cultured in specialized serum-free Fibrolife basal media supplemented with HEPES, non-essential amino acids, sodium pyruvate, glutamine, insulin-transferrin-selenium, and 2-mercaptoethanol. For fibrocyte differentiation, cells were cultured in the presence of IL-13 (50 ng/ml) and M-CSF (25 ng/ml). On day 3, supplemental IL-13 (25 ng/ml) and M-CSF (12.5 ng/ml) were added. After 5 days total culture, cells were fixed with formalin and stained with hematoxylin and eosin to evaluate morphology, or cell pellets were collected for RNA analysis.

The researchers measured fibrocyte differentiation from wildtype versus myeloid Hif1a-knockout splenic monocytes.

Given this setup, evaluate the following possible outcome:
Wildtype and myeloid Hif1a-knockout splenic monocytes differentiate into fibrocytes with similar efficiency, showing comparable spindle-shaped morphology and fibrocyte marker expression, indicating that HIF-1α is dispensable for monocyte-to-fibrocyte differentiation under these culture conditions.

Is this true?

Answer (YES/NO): NO